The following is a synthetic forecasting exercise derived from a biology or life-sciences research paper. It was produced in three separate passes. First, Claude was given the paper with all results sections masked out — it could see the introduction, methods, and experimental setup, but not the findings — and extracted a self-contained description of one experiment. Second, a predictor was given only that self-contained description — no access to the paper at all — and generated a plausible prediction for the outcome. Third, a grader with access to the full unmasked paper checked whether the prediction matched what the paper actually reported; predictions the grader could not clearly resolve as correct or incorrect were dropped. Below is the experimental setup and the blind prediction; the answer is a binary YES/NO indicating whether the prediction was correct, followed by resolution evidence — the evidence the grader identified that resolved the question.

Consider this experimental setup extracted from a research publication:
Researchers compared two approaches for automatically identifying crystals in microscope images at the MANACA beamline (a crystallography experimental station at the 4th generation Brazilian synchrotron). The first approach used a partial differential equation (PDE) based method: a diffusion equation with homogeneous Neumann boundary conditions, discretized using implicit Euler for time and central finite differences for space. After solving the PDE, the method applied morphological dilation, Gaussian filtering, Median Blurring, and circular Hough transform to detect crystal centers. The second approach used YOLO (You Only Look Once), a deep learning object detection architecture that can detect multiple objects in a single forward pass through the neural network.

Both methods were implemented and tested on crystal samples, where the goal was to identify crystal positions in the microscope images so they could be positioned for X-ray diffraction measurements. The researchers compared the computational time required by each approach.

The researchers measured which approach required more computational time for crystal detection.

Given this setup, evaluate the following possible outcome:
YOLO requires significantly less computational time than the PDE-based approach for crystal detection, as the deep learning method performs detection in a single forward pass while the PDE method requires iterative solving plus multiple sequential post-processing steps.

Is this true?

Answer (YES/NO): YES